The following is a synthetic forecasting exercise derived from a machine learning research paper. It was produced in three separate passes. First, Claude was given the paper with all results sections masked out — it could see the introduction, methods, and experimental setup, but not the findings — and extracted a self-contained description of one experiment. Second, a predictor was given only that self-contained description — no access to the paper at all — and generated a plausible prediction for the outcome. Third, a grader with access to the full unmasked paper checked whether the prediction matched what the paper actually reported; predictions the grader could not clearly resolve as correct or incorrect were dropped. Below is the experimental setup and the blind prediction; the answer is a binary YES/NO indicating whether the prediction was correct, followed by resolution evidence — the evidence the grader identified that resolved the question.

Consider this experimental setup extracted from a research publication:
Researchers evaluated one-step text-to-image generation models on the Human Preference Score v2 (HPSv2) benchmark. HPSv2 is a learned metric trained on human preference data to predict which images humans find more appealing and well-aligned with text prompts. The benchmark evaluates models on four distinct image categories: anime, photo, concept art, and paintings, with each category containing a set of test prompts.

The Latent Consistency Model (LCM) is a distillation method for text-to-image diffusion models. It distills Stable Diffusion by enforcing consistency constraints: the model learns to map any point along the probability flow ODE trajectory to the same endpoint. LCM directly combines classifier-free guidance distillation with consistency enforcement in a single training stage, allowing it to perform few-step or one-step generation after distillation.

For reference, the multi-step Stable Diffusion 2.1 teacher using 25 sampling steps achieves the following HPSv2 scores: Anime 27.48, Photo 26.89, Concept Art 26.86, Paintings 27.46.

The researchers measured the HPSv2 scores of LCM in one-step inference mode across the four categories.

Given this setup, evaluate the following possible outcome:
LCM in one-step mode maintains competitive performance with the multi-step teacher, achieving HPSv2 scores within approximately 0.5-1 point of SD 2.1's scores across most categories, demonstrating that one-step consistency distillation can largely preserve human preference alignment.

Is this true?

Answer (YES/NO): NO